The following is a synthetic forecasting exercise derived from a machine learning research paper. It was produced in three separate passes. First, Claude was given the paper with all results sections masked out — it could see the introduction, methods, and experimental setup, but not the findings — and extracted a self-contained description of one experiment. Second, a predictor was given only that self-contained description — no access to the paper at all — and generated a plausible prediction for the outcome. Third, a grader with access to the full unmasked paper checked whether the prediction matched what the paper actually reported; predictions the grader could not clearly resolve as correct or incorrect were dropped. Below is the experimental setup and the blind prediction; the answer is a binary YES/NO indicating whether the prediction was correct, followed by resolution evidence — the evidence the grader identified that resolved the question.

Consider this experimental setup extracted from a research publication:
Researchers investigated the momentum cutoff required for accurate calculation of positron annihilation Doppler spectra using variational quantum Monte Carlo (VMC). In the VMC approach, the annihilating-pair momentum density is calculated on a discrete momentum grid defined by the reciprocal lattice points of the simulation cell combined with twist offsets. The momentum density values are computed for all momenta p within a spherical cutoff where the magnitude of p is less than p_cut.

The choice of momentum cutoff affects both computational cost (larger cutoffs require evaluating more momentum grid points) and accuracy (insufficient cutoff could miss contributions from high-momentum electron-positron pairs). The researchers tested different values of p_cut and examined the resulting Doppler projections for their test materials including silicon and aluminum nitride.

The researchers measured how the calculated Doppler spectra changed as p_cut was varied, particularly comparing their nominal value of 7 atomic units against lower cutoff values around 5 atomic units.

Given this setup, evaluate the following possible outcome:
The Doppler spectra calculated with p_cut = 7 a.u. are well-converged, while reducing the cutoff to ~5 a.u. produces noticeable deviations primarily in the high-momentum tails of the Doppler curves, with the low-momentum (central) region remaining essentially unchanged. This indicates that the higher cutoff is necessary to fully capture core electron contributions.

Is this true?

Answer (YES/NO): NO